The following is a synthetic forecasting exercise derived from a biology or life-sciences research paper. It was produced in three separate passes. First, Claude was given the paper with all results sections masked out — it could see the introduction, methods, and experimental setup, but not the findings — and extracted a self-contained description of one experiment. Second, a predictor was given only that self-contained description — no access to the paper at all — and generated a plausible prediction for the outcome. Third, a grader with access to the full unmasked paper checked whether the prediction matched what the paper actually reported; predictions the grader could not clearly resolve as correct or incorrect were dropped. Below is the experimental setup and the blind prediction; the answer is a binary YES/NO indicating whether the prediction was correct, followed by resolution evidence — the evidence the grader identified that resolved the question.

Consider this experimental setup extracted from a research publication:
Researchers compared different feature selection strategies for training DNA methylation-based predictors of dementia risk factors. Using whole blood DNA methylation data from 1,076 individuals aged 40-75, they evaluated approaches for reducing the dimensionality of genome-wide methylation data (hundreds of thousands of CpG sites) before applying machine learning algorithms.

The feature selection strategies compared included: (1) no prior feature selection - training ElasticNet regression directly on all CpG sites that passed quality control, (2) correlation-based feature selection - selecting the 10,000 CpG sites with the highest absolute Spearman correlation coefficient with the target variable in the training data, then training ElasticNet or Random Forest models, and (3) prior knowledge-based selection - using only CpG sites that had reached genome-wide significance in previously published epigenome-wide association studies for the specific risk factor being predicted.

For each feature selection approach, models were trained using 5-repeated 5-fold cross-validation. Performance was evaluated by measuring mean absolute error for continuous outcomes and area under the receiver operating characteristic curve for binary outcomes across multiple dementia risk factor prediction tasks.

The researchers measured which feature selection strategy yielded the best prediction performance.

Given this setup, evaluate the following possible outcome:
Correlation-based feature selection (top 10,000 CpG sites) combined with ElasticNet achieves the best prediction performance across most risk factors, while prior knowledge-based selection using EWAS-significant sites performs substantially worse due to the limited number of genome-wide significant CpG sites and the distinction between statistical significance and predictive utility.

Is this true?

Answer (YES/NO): NO